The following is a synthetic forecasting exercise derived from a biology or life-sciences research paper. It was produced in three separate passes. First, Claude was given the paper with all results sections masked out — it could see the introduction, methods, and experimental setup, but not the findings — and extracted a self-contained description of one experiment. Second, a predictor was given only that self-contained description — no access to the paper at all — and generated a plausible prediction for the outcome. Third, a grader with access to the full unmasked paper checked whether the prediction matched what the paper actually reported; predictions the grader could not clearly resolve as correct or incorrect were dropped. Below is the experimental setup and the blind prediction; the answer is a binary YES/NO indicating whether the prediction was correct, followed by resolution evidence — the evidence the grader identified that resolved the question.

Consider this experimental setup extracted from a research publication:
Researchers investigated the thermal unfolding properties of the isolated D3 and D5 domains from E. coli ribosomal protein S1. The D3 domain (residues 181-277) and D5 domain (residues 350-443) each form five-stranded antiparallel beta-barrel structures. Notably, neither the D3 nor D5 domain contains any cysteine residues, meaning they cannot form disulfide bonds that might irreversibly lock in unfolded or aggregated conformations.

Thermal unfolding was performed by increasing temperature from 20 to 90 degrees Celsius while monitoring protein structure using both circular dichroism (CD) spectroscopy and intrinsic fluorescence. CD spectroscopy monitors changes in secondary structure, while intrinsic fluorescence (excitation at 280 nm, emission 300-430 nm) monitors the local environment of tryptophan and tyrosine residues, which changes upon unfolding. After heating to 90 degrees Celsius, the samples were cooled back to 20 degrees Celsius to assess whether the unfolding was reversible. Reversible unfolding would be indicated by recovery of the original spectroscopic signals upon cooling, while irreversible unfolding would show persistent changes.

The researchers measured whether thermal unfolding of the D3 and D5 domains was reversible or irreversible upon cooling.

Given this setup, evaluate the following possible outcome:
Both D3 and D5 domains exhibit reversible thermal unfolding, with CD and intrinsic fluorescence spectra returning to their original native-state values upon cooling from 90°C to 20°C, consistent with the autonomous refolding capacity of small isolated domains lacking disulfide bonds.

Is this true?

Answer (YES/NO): NO